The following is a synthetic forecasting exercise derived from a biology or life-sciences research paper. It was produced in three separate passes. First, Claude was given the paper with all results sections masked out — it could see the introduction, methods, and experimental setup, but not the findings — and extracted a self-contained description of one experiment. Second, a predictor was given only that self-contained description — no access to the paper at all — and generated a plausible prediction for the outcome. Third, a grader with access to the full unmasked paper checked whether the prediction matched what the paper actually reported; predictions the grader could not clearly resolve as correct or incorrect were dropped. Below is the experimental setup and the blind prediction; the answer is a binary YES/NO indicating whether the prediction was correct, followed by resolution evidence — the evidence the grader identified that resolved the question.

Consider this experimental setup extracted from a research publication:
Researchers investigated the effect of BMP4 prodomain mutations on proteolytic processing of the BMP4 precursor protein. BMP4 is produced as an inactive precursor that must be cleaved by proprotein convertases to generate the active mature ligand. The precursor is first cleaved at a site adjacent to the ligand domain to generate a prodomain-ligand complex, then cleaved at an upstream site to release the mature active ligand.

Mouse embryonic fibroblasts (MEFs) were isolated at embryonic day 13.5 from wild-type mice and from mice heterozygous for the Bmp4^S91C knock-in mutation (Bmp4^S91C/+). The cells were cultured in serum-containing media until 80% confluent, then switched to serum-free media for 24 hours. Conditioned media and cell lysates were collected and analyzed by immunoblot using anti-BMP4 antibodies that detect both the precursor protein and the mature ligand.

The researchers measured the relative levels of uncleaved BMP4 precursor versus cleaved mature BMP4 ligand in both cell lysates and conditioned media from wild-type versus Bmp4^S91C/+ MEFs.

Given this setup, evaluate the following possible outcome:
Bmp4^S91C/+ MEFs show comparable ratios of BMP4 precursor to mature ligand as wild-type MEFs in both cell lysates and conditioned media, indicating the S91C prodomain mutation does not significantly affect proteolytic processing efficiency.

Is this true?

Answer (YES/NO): NO